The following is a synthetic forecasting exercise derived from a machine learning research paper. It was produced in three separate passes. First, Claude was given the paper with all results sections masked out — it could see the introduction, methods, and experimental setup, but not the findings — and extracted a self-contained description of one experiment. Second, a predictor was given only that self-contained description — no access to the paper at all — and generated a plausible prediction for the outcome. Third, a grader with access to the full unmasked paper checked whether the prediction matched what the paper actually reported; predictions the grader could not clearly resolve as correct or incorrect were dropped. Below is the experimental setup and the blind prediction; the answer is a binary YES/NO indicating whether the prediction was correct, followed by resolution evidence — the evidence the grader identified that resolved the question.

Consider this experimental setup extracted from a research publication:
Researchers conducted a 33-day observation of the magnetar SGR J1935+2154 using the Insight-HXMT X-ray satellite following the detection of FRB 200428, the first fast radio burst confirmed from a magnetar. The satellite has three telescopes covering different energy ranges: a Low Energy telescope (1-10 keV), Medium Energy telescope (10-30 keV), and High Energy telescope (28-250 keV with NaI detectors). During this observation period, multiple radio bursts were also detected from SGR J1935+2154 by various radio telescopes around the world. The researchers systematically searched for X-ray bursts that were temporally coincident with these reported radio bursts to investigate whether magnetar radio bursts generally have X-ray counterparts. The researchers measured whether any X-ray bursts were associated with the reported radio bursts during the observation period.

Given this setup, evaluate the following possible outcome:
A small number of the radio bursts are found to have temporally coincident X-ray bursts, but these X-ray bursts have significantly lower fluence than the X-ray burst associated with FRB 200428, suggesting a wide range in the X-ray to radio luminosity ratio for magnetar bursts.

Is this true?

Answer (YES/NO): NO